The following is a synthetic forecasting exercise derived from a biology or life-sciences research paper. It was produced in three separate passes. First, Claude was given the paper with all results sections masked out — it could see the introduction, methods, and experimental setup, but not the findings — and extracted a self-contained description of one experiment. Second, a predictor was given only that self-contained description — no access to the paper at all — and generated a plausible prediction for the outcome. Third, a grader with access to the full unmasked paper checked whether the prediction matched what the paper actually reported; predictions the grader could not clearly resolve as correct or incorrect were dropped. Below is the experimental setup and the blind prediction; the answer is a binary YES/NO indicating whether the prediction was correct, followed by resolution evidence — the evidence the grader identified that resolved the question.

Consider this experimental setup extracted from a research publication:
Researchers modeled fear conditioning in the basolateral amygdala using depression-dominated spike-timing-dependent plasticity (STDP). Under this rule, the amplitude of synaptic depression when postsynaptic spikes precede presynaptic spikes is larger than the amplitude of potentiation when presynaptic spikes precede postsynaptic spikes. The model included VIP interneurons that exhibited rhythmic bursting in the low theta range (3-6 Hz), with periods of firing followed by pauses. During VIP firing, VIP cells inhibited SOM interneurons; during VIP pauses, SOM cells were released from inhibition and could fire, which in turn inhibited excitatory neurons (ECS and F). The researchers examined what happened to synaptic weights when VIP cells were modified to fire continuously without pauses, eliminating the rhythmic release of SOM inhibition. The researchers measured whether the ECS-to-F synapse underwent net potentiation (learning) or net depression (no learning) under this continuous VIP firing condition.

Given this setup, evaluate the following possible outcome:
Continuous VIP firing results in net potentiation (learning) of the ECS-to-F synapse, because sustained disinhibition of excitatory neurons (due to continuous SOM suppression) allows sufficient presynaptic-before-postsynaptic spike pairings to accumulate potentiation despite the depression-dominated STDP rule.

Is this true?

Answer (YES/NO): NO